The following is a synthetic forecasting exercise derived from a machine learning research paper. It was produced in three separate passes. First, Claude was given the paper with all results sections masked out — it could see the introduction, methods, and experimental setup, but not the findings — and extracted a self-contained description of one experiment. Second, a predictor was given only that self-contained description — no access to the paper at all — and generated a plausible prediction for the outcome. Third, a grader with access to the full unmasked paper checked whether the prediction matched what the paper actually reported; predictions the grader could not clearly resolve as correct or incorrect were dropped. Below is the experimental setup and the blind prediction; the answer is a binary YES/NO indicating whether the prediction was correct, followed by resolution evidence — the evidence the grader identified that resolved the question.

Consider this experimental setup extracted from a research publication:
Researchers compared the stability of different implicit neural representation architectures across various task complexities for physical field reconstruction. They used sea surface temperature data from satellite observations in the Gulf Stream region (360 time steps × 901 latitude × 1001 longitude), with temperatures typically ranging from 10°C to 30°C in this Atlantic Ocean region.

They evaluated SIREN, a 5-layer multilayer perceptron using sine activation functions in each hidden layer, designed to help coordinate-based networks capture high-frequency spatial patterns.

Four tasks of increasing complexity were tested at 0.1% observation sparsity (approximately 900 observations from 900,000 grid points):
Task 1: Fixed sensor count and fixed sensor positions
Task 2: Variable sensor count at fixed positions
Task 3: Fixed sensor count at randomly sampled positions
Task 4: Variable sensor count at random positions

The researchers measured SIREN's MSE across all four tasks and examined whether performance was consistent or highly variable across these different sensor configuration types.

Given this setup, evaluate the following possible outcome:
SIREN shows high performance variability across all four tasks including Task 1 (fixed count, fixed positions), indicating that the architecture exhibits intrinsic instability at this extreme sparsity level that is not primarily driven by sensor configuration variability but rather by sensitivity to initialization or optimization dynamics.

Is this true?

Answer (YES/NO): YES